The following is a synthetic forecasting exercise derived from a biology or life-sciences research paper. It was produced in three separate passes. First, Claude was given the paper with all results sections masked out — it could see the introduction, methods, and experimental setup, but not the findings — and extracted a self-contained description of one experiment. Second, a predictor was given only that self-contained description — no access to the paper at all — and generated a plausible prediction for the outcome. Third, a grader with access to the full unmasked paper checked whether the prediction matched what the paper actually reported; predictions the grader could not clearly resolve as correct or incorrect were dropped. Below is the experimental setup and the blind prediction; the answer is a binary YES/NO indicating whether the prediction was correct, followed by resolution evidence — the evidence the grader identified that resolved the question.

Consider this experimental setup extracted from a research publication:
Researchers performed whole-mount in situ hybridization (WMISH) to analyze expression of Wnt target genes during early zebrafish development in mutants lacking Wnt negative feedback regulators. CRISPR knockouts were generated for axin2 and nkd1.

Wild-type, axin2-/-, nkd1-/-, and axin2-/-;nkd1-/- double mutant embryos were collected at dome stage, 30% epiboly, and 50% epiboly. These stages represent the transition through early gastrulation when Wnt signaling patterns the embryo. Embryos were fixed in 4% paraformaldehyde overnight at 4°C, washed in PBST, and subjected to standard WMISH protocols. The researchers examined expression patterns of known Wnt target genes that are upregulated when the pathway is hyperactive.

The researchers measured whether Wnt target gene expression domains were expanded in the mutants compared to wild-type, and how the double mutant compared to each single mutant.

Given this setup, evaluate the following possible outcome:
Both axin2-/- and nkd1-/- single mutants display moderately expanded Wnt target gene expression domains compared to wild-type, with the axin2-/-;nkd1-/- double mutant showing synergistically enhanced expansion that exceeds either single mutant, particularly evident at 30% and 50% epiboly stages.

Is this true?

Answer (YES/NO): NO